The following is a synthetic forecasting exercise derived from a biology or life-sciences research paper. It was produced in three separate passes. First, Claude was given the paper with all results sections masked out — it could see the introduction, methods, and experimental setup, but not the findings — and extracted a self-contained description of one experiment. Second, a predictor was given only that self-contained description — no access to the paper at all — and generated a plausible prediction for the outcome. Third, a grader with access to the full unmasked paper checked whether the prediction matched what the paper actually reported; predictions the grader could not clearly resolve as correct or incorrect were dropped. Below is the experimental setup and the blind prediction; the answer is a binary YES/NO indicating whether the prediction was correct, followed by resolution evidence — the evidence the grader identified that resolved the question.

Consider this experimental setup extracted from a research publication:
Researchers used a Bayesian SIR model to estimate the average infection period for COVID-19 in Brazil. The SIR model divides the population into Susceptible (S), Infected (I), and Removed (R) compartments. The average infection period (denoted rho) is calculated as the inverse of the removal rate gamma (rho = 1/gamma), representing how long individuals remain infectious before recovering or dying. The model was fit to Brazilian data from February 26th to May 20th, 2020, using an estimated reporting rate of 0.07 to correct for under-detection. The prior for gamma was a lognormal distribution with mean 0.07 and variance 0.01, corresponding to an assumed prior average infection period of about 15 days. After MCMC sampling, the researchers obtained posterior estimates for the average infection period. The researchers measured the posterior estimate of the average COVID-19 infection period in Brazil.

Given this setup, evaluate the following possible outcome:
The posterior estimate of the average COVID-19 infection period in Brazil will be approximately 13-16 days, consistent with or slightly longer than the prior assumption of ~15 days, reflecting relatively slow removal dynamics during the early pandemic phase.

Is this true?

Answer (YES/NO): NO